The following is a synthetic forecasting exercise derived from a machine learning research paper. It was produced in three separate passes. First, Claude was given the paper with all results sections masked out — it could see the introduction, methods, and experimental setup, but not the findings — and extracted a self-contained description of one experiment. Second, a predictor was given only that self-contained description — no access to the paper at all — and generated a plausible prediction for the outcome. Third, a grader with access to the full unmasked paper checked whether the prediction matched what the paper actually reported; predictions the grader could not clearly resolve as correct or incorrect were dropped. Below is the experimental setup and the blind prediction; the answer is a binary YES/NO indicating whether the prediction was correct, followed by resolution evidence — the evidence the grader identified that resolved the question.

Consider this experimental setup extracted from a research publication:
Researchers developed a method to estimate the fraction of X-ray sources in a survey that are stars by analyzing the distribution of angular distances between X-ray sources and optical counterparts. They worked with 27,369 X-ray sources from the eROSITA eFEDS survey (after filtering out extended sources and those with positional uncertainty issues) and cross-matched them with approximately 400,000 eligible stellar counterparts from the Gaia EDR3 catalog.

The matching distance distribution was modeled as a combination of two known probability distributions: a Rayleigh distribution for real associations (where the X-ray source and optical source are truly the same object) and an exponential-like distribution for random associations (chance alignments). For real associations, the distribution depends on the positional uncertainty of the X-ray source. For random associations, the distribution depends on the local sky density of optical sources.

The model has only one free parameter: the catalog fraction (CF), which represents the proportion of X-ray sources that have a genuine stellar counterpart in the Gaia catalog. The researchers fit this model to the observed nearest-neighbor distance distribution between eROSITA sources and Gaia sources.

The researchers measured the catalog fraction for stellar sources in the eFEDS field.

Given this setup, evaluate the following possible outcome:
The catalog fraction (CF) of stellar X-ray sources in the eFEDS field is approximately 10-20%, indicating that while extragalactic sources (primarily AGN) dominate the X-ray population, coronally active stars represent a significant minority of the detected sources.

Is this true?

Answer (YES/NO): NO